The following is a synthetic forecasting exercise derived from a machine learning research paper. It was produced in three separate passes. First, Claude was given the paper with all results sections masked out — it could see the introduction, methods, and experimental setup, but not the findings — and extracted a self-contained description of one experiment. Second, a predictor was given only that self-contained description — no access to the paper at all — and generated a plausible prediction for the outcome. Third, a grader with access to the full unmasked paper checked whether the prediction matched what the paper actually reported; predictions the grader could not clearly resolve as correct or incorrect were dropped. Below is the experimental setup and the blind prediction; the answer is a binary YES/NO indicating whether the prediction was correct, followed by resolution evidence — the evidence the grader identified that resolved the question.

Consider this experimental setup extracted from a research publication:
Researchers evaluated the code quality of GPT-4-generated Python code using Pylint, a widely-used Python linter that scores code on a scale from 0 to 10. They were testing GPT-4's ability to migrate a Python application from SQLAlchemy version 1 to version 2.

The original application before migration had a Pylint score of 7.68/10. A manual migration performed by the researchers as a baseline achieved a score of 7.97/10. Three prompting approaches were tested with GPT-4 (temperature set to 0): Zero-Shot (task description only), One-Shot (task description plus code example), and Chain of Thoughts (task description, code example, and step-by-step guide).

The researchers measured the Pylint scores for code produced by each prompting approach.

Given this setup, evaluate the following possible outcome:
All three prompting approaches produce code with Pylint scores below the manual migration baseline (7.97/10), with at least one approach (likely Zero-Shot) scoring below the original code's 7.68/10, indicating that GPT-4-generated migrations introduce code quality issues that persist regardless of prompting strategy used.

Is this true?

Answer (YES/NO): YES